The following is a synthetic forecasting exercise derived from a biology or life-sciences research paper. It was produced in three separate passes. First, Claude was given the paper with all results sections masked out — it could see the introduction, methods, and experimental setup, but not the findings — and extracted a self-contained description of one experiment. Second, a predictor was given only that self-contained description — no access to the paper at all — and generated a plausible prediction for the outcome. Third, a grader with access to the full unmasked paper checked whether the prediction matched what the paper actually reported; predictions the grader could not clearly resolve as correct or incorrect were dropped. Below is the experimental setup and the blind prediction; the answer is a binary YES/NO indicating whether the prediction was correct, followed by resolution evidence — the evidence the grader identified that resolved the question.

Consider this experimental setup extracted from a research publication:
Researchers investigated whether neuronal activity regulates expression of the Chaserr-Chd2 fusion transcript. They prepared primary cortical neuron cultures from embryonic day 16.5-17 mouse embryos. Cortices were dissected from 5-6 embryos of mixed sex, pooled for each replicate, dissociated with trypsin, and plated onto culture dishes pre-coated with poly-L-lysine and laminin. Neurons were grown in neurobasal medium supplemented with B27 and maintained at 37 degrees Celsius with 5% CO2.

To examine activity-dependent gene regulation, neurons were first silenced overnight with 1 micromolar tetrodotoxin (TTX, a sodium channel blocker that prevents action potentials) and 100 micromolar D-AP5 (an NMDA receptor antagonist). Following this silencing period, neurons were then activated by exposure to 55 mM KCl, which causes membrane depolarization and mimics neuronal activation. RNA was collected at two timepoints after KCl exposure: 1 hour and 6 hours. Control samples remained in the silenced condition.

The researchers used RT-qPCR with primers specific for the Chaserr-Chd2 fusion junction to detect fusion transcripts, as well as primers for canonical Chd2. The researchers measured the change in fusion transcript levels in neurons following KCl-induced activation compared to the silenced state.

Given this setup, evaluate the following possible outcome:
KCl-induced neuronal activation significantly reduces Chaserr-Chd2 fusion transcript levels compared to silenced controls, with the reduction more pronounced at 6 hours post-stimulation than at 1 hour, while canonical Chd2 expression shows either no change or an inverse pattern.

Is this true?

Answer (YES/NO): NO